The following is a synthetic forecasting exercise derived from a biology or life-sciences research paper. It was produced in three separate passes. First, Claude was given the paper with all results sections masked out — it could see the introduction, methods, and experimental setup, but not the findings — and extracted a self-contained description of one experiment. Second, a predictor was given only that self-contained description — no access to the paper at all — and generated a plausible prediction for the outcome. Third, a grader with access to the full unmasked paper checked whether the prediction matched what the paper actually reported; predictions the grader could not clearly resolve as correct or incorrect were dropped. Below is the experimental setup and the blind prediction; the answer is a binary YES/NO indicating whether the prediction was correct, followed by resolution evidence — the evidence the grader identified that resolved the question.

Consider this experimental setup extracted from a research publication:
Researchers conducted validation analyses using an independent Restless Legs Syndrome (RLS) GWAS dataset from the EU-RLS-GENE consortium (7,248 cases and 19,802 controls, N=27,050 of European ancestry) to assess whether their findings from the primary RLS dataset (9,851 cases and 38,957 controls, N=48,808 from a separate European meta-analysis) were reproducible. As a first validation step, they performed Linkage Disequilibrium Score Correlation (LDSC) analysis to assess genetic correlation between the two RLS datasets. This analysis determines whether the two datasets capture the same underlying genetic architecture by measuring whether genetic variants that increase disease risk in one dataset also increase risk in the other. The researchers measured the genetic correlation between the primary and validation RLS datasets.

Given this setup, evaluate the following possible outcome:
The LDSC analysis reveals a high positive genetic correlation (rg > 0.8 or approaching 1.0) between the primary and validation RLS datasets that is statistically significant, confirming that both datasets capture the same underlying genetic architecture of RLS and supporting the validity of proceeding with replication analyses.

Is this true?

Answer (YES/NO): NO